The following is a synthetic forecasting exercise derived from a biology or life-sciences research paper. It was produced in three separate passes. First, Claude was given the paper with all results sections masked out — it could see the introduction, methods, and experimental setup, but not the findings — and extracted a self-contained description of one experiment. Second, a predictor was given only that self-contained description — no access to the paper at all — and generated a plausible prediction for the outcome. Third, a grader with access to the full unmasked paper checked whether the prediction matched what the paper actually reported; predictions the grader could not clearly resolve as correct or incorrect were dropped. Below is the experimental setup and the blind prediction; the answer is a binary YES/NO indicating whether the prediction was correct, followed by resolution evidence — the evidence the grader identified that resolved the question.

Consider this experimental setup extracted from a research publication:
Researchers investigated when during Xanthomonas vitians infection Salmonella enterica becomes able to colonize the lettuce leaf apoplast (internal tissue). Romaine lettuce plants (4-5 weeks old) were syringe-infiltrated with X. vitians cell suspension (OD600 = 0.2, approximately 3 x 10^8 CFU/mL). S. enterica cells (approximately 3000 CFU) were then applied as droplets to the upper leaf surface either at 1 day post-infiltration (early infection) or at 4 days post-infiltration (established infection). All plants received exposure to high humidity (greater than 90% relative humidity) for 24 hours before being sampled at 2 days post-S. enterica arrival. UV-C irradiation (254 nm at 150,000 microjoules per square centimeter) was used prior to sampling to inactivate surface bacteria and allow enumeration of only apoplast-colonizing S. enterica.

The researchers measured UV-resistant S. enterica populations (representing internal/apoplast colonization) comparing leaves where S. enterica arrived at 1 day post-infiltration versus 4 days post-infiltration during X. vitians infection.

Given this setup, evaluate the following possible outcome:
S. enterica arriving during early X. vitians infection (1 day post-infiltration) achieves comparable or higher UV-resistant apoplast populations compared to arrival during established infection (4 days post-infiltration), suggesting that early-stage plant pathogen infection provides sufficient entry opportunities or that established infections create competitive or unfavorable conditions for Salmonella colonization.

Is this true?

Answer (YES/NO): NO